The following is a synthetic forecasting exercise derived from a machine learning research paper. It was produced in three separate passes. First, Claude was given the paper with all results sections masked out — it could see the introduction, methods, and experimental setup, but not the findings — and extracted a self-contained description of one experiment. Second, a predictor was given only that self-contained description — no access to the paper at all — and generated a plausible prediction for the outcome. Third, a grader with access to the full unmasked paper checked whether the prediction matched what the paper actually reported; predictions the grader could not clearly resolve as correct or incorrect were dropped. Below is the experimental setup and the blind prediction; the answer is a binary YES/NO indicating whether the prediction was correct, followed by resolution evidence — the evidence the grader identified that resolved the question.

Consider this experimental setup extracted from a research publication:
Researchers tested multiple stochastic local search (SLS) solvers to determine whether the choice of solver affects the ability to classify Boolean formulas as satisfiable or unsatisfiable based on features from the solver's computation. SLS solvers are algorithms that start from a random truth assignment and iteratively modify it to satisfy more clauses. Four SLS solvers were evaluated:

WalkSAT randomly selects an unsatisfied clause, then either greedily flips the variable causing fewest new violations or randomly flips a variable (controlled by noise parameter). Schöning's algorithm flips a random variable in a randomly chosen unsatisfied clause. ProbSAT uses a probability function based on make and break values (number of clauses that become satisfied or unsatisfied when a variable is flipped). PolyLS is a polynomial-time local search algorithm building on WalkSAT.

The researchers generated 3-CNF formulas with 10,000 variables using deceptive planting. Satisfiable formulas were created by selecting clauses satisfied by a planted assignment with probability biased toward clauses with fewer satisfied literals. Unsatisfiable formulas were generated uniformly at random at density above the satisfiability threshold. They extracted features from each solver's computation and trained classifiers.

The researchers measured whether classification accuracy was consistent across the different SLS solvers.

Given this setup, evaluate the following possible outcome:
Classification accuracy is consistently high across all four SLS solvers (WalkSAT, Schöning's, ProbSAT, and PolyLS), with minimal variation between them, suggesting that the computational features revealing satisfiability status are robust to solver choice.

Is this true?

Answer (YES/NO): NO